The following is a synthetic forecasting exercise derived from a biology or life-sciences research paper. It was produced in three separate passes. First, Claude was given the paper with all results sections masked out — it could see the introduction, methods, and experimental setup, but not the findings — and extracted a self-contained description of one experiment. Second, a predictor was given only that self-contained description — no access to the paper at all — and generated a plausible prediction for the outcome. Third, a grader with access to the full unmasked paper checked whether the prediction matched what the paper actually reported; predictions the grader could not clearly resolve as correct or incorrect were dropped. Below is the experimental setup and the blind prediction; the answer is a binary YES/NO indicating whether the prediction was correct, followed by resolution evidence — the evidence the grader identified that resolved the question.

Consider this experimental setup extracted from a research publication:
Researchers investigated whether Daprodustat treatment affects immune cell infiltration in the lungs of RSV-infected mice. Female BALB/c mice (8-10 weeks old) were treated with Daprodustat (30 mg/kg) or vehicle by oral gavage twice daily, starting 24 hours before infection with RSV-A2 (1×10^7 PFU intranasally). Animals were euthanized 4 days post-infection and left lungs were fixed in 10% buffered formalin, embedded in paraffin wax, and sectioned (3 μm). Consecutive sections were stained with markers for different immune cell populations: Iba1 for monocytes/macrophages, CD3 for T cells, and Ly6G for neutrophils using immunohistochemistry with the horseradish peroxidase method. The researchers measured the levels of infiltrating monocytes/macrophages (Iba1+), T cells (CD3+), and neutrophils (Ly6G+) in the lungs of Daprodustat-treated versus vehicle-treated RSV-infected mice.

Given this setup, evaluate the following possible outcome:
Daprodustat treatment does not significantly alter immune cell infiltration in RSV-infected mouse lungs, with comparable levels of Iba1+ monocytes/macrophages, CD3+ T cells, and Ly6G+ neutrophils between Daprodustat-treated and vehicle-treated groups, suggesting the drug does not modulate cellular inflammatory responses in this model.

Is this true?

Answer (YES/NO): NO